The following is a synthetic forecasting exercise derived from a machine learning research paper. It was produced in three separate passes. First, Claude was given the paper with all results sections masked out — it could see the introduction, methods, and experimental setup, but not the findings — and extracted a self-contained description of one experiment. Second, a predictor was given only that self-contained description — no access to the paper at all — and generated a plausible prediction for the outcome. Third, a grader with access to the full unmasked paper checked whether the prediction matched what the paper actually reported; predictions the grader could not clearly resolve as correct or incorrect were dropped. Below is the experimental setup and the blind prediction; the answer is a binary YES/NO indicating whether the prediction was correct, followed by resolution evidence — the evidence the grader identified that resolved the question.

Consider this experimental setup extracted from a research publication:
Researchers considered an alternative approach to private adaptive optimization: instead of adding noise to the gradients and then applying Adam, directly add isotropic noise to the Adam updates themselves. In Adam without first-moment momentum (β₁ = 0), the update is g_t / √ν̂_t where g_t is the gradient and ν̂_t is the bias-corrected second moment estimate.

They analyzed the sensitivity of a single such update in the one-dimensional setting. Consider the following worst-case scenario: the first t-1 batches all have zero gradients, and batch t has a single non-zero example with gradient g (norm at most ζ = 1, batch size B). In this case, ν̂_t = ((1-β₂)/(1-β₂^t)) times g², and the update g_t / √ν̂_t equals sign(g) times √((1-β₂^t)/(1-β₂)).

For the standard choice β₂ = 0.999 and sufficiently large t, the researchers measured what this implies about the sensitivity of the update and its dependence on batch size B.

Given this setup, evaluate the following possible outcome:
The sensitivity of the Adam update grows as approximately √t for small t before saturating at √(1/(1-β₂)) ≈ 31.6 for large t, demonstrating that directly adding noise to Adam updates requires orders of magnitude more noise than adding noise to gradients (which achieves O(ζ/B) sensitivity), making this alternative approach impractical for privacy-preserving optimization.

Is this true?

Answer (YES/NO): NO